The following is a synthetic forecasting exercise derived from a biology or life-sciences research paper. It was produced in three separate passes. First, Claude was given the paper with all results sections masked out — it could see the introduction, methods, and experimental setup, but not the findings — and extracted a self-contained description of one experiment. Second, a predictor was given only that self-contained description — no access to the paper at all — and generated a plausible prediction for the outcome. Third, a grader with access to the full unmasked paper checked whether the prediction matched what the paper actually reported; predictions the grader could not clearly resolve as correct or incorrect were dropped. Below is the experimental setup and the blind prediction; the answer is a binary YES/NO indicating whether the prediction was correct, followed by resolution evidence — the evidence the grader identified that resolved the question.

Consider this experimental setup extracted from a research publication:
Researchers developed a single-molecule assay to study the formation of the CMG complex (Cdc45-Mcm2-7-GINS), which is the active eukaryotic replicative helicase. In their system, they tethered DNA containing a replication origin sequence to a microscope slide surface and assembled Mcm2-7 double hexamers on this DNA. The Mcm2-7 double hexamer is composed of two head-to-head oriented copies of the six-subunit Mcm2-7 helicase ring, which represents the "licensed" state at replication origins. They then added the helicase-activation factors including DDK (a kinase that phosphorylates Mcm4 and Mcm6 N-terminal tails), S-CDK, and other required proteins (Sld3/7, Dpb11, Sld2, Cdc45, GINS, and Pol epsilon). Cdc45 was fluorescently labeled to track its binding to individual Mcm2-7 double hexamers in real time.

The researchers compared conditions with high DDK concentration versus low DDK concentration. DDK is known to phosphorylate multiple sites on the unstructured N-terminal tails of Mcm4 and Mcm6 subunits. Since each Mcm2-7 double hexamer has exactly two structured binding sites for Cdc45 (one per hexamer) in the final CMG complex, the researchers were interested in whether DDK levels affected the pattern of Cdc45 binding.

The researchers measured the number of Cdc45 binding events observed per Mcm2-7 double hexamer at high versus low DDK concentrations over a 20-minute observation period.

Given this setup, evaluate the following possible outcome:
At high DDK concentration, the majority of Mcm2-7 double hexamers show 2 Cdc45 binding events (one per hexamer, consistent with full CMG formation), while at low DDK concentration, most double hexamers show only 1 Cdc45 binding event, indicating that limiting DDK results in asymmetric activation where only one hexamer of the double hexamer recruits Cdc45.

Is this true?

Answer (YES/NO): NO